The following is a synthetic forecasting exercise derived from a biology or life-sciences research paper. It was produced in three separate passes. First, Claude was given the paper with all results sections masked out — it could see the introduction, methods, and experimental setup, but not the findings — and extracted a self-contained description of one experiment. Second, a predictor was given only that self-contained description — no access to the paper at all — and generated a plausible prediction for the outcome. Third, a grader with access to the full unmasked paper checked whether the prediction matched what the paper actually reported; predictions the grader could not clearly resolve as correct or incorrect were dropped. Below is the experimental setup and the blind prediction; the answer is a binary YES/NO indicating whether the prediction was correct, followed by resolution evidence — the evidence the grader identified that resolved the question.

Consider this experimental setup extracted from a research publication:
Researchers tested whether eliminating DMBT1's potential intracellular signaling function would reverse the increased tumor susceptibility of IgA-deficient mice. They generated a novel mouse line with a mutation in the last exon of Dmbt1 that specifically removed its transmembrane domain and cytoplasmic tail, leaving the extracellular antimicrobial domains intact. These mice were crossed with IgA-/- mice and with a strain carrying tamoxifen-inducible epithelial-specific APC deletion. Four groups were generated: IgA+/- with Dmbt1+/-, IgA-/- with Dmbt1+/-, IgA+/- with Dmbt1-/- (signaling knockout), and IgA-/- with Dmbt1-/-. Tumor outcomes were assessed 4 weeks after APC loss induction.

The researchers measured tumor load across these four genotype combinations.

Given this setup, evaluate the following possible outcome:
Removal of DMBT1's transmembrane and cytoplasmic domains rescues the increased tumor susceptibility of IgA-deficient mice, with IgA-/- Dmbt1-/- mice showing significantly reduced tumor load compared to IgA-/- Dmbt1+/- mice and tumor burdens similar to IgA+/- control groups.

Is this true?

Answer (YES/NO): YES